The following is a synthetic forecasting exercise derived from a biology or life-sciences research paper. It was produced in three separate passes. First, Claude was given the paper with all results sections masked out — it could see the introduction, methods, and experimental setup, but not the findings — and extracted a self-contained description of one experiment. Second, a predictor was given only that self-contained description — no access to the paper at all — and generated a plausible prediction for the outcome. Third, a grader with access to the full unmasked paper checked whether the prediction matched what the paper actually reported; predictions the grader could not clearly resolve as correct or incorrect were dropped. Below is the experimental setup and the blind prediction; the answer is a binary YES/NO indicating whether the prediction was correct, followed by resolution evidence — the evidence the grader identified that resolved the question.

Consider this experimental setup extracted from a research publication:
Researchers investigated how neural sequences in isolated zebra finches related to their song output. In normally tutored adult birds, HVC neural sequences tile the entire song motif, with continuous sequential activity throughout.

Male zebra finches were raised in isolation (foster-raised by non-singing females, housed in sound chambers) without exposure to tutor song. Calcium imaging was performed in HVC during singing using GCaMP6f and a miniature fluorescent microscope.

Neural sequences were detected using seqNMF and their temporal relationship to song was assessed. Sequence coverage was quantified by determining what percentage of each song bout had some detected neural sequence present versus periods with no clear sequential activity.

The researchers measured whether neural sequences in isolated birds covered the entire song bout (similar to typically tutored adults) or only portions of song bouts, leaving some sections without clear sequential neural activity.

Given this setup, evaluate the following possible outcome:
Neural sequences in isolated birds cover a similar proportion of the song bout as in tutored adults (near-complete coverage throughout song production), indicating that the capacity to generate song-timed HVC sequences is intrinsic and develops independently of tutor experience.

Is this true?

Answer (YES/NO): NO